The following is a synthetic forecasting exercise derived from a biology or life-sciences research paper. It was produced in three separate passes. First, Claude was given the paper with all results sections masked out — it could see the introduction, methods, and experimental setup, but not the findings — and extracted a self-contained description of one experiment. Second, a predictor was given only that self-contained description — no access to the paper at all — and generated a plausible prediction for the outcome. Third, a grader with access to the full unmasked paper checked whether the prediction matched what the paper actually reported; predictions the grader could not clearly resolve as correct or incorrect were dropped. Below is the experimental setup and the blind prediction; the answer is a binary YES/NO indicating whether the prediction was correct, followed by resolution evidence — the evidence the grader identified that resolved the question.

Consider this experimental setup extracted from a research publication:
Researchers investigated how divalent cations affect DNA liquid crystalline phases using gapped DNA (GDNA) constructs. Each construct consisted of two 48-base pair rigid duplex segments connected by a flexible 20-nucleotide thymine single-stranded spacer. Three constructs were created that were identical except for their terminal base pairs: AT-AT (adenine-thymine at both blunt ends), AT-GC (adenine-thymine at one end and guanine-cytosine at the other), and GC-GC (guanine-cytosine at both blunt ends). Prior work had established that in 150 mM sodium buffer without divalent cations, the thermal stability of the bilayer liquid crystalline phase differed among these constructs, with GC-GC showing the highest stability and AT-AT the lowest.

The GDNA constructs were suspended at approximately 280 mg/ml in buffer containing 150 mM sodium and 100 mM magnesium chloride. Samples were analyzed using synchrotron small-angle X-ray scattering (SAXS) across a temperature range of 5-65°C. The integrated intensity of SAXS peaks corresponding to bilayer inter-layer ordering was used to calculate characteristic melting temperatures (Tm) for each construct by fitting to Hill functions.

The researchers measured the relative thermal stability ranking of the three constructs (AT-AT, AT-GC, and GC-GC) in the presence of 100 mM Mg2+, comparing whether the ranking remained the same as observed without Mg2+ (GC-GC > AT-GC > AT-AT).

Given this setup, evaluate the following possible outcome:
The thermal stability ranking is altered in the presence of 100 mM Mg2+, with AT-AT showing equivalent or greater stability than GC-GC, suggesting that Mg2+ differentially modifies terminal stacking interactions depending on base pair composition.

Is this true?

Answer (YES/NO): NO